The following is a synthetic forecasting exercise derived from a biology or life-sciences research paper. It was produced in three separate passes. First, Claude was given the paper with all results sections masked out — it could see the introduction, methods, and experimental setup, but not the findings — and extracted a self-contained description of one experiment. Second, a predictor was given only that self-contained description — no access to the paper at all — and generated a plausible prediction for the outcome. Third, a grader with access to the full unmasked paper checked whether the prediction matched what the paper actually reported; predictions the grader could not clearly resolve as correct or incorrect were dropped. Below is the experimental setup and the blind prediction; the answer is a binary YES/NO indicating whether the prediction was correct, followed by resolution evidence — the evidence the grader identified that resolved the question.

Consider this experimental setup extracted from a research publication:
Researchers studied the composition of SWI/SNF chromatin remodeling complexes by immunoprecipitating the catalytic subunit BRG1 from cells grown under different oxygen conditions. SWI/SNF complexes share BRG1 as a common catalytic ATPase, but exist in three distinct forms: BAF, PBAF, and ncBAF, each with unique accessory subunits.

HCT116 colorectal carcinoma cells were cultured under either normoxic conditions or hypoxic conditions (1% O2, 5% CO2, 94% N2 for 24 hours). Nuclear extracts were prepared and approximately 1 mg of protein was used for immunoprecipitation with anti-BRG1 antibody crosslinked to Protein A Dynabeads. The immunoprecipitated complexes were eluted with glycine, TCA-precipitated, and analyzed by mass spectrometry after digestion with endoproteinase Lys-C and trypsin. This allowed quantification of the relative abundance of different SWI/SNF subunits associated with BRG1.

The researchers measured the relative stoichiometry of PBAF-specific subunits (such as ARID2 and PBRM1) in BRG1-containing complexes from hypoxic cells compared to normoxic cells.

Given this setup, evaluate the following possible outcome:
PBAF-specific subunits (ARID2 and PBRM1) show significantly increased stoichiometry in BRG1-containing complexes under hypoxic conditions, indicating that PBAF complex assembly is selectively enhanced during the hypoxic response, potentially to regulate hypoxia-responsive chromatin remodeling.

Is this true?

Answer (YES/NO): NO